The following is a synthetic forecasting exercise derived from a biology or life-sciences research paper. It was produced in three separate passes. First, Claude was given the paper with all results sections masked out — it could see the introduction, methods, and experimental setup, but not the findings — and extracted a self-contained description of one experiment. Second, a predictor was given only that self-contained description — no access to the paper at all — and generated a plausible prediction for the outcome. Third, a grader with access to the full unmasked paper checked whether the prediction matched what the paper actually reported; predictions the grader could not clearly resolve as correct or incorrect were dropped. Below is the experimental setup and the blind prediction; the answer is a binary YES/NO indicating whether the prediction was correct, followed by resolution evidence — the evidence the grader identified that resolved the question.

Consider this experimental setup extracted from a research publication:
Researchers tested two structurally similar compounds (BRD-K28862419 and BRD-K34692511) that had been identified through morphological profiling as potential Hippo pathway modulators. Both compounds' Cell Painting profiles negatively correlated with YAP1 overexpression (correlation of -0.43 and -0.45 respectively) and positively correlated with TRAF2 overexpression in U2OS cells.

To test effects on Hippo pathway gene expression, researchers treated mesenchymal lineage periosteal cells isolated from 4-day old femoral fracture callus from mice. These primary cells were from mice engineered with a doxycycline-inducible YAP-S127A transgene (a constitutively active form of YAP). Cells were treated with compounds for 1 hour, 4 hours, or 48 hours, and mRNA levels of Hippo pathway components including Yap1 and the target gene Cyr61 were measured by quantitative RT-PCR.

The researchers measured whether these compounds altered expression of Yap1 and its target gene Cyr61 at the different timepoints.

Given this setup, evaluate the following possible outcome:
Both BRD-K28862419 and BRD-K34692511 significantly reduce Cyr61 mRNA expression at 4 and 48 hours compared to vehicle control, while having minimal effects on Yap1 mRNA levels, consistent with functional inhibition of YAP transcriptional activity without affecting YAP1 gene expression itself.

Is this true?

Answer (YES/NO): NO